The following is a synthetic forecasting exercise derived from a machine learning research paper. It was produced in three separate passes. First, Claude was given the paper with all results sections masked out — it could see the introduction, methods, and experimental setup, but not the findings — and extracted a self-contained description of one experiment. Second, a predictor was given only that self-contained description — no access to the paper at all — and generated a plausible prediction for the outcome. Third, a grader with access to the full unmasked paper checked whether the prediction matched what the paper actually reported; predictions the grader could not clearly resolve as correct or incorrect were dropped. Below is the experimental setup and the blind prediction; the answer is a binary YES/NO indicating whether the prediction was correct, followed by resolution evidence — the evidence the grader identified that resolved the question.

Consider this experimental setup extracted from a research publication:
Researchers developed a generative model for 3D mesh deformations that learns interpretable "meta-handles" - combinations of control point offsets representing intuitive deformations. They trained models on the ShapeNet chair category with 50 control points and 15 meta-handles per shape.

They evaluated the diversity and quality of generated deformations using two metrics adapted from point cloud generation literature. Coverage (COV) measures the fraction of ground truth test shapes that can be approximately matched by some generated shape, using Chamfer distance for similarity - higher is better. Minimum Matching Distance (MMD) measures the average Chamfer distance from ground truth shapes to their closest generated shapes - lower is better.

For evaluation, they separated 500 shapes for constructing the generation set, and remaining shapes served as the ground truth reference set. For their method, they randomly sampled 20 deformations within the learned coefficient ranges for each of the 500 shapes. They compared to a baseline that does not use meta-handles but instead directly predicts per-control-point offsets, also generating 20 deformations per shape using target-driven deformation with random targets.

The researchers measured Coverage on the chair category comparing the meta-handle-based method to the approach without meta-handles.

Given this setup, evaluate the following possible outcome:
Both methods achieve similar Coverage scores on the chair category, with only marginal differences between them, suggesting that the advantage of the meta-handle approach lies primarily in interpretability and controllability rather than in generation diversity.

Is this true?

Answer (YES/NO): NO